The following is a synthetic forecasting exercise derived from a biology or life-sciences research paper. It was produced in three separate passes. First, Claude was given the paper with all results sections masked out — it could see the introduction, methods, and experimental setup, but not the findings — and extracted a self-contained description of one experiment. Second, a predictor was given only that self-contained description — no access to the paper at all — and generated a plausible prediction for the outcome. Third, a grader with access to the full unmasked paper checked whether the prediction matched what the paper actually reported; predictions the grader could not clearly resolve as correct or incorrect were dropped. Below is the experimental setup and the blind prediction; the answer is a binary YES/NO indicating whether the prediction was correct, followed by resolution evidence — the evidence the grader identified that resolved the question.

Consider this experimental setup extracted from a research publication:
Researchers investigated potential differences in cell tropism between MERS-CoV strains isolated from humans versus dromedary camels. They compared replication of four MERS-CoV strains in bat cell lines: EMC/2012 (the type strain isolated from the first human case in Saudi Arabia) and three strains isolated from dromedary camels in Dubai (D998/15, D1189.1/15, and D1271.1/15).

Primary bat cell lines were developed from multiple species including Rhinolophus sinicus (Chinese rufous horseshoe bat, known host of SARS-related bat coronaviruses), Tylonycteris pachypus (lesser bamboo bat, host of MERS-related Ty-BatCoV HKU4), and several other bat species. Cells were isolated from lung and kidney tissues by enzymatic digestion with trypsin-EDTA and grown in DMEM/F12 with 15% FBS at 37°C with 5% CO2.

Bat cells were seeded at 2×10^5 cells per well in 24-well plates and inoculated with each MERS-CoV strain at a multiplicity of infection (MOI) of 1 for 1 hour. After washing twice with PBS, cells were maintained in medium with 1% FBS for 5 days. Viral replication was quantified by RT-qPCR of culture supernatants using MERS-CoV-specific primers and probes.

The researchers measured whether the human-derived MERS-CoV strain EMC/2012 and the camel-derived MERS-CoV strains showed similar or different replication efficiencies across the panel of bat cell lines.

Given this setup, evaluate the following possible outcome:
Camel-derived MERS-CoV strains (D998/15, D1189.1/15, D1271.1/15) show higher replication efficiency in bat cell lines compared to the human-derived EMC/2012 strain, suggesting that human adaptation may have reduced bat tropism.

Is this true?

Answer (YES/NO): NO